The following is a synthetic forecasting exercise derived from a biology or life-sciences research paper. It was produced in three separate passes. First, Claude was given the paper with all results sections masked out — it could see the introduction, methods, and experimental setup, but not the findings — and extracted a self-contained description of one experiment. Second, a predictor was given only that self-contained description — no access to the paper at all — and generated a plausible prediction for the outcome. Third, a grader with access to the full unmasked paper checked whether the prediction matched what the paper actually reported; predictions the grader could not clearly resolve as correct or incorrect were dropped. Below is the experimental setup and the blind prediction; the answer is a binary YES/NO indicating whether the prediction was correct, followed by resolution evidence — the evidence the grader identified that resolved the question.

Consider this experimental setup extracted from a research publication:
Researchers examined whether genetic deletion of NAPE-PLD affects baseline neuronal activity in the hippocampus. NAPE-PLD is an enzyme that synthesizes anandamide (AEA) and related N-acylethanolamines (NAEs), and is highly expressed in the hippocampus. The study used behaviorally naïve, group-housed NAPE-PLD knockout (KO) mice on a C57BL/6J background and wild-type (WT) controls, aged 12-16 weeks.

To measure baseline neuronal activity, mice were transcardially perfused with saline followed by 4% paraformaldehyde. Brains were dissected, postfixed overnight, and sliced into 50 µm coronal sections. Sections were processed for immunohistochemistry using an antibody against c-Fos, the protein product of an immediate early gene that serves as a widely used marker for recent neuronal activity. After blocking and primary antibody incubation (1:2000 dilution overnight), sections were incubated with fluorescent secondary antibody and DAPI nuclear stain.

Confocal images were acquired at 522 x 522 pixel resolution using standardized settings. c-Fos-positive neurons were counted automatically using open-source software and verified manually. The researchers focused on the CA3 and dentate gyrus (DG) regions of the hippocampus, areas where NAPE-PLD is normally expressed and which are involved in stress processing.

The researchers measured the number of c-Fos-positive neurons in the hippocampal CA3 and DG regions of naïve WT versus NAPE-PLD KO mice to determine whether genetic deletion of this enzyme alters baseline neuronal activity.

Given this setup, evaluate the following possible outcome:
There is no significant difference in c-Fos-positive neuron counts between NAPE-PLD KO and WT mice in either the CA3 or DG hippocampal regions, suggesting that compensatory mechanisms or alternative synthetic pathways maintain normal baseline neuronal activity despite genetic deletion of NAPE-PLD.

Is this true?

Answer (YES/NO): NO